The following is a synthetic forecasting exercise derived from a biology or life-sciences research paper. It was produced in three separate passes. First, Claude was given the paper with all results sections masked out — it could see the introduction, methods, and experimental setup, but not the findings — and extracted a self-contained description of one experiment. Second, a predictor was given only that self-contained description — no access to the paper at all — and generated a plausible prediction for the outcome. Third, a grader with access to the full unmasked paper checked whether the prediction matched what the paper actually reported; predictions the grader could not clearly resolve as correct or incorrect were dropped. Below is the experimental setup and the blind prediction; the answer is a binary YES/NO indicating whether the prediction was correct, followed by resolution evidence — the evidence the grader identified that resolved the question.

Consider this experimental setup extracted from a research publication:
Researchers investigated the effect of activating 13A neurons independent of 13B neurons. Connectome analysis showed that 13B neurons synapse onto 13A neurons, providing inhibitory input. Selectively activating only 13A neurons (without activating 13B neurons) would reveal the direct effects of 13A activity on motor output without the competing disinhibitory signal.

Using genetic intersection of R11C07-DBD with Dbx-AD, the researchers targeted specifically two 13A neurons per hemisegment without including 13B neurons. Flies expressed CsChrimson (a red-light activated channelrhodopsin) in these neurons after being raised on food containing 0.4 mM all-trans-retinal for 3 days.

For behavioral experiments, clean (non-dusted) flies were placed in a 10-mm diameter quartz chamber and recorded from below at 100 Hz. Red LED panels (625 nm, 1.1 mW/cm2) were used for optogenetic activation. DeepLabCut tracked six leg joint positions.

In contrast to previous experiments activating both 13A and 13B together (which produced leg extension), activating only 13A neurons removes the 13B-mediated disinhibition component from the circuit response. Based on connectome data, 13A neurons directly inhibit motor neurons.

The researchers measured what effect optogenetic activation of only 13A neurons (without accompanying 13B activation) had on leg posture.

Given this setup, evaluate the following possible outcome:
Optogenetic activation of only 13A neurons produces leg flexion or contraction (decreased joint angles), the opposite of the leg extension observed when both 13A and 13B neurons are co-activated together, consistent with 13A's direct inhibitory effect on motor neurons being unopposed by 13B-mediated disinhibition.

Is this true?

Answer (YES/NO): NO